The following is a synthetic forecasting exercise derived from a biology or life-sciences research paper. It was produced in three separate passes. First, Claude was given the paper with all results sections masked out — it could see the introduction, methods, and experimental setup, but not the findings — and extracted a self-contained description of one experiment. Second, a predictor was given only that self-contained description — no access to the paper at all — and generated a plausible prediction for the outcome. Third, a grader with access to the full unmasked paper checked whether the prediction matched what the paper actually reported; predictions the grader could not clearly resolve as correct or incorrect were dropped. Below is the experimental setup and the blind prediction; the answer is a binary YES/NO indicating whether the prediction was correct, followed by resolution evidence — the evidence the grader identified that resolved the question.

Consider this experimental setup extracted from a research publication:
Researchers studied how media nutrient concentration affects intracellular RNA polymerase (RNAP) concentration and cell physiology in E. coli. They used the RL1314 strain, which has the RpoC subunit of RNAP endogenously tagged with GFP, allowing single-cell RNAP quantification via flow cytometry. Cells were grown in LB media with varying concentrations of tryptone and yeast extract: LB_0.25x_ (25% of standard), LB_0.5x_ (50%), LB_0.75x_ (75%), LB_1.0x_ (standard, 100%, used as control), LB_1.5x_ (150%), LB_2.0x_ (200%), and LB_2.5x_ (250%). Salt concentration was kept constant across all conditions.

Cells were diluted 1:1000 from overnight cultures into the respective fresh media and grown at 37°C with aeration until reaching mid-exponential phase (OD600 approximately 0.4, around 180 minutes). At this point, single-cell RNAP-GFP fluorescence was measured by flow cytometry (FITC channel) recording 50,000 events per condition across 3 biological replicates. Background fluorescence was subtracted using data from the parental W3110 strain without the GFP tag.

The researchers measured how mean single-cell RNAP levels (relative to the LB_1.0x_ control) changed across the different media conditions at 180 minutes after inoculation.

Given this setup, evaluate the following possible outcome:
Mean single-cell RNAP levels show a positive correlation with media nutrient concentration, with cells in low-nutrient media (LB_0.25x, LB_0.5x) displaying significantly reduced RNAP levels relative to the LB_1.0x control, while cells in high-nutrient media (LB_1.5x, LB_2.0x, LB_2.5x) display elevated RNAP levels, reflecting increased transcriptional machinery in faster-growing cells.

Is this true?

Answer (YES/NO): NO